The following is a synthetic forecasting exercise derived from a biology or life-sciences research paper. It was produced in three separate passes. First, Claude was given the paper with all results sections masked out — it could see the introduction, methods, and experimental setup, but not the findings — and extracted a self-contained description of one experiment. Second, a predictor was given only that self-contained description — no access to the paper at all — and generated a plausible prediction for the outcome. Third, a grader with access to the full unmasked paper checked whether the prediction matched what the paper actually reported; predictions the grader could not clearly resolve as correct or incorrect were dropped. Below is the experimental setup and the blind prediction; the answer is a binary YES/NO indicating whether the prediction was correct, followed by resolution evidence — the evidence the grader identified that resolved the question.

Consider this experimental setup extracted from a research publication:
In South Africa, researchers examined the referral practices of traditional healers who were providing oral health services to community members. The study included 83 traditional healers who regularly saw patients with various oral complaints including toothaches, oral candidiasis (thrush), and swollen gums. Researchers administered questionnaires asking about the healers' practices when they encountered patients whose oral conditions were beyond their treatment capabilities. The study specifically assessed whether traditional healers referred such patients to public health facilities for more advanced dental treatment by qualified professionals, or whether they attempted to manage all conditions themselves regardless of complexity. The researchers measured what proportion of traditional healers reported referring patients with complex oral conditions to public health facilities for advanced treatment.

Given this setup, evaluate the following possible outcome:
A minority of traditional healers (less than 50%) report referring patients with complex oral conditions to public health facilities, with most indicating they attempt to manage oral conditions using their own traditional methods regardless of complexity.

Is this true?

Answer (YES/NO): NO